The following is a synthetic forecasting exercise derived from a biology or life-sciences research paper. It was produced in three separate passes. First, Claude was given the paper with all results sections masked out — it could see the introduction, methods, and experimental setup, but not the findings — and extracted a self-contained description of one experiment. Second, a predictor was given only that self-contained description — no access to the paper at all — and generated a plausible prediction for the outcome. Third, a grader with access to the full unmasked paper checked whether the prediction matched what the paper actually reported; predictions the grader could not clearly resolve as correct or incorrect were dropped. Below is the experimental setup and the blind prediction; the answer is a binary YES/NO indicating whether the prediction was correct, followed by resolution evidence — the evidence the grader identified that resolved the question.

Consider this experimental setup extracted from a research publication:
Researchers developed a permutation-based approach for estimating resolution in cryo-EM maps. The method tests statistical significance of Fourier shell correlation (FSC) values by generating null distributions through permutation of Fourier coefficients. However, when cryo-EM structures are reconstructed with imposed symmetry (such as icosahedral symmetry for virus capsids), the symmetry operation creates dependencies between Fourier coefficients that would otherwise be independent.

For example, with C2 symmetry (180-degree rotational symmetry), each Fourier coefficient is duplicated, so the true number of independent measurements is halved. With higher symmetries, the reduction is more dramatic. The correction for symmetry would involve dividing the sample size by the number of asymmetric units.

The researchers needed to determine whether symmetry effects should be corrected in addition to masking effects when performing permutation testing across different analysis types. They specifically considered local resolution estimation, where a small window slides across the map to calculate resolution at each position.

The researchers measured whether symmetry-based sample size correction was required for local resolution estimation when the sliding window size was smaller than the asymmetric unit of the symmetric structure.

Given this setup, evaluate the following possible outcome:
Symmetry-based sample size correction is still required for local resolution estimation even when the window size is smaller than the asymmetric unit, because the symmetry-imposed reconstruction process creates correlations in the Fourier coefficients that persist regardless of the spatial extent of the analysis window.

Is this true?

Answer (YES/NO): NO